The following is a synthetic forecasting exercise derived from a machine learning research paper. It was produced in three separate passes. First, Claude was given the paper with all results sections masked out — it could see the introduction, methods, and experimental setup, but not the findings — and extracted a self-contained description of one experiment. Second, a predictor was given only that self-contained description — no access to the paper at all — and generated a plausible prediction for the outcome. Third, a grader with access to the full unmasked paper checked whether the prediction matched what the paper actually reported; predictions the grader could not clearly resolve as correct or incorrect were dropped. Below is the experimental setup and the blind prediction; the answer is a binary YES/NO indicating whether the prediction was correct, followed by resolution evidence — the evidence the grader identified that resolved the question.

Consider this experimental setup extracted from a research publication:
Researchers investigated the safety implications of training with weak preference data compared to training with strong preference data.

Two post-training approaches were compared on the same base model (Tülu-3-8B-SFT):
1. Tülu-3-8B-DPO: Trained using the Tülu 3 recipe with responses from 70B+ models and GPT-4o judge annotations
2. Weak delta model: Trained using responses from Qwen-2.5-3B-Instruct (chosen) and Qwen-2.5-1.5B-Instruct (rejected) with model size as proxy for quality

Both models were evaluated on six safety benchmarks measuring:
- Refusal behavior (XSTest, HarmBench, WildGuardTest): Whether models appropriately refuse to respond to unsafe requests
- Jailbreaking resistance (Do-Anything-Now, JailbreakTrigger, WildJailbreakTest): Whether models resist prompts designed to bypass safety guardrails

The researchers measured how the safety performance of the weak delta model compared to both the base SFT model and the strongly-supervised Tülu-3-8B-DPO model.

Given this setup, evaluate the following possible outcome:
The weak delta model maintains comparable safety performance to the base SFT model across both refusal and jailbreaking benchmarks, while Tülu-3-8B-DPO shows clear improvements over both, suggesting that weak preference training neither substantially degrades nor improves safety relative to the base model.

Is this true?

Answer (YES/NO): NO